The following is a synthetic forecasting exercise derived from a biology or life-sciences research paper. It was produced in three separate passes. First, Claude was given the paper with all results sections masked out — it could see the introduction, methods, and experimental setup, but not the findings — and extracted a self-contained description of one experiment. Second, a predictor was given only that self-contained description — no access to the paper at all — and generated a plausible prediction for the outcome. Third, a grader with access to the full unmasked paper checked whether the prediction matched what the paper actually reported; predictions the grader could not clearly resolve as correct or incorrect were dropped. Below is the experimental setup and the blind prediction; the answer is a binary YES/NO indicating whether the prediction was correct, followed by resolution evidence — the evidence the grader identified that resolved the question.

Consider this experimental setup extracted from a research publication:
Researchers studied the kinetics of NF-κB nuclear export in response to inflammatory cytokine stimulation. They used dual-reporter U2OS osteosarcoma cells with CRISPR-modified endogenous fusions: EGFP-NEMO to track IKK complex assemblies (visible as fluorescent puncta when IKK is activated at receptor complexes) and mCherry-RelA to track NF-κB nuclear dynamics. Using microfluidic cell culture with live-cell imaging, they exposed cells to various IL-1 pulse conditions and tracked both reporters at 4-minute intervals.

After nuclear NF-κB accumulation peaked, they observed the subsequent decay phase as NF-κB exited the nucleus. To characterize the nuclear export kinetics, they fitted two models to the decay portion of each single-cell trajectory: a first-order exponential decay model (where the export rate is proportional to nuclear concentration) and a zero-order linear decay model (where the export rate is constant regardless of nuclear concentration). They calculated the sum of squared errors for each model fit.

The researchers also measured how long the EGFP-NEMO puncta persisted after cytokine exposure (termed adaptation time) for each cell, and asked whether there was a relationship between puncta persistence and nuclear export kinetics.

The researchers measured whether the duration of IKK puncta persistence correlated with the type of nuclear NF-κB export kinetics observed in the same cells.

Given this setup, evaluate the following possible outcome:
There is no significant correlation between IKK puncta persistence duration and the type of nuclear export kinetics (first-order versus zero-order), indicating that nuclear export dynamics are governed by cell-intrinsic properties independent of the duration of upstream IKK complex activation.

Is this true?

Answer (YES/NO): NO